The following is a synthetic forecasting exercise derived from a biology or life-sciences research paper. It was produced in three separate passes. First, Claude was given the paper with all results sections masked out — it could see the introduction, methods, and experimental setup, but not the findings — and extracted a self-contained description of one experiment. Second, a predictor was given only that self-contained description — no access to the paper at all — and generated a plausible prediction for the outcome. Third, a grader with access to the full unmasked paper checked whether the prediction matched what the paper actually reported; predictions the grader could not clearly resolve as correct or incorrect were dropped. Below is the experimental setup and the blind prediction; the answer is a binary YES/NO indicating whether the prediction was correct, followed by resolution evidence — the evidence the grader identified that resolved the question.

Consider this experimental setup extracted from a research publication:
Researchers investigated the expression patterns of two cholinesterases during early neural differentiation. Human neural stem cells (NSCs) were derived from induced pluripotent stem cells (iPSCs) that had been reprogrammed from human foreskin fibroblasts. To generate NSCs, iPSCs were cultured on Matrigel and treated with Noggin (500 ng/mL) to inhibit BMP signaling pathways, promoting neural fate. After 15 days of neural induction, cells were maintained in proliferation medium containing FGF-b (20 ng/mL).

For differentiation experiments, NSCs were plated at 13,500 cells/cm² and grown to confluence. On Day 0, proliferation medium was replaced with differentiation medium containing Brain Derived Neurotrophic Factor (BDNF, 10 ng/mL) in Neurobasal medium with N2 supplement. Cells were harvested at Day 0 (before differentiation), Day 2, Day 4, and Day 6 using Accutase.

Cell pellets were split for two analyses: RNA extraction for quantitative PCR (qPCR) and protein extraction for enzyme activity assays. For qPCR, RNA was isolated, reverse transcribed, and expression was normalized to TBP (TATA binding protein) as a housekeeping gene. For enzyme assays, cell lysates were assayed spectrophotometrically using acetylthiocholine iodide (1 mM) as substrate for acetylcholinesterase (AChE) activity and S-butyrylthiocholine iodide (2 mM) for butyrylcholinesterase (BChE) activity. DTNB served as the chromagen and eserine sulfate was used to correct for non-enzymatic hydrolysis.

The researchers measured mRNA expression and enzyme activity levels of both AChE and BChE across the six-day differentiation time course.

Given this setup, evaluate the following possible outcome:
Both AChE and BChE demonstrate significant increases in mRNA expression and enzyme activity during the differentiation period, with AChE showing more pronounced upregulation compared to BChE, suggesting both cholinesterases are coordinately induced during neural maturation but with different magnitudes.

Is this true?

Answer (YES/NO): NO